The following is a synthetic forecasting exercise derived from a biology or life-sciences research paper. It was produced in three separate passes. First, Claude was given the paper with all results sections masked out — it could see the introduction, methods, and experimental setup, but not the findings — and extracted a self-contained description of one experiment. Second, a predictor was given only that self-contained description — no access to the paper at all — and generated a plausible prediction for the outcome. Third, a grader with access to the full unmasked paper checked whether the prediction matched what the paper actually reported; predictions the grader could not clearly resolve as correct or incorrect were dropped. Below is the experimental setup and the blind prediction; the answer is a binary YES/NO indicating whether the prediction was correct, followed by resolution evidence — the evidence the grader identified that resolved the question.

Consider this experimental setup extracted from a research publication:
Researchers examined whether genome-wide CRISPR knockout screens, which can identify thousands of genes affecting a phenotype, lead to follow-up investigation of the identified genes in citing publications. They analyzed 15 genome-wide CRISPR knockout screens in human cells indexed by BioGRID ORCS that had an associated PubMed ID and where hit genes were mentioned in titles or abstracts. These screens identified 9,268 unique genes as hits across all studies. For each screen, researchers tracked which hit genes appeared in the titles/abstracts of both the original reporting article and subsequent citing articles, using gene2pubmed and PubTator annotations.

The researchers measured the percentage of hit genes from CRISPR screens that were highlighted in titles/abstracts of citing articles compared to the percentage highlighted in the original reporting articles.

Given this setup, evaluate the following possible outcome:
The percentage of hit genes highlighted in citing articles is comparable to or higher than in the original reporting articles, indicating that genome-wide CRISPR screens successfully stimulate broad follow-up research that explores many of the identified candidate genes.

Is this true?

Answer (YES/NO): NO